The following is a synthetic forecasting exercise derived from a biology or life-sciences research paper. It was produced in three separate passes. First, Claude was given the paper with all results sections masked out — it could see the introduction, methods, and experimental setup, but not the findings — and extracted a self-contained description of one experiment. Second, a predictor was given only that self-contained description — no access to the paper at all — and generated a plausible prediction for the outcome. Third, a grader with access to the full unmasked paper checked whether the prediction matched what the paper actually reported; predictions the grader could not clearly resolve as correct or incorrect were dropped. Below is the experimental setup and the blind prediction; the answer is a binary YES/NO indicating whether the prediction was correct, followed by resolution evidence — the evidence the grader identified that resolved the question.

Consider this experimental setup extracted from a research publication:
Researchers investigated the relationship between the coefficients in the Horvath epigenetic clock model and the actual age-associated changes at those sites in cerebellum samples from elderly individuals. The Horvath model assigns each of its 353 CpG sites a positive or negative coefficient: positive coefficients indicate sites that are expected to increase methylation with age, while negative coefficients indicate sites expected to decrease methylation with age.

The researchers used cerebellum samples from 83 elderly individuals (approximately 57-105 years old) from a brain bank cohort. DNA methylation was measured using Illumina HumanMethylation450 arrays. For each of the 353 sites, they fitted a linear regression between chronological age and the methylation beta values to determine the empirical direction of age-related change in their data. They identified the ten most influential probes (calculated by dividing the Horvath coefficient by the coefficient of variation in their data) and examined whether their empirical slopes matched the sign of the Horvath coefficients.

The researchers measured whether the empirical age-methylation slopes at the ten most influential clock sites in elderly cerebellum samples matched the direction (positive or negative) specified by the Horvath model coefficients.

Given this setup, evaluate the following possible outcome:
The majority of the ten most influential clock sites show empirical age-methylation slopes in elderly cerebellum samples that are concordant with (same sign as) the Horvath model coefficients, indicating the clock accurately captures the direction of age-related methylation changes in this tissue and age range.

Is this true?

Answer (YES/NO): YES